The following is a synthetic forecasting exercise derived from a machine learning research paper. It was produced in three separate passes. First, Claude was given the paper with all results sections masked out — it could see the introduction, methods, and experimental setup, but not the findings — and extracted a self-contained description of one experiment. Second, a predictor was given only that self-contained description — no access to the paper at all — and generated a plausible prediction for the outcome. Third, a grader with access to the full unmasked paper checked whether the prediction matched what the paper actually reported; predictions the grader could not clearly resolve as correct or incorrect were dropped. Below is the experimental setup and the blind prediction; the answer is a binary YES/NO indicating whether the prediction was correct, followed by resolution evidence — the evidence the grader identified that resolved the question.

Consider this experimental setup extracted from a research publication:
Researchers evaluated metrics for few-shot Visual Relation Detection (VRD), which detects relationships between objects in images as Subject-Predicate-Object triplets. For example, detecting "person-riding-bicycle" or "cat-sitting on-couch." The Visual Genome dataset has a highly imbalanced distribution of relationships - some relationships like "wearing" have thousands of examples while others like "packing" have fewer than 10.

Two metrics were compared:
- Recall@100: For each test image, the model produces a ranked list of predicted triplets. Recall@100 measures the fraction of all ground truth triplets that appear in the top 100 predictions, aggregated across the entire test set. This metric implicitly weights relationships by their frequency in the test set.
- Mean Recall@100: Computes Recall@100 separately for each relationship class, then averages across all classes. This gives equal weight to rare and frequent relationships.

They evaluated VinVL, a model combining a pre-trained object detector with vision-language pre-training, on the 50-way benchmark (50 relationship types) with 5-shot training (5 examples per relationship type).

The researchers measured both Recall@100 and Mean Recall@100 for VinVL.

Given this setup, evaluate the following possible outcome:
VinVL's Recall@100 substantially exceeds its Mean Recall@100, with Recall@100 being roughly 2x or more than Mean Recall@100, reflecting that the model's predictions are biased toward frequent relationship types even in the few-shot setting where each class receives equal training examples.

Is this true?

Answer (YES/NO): NO